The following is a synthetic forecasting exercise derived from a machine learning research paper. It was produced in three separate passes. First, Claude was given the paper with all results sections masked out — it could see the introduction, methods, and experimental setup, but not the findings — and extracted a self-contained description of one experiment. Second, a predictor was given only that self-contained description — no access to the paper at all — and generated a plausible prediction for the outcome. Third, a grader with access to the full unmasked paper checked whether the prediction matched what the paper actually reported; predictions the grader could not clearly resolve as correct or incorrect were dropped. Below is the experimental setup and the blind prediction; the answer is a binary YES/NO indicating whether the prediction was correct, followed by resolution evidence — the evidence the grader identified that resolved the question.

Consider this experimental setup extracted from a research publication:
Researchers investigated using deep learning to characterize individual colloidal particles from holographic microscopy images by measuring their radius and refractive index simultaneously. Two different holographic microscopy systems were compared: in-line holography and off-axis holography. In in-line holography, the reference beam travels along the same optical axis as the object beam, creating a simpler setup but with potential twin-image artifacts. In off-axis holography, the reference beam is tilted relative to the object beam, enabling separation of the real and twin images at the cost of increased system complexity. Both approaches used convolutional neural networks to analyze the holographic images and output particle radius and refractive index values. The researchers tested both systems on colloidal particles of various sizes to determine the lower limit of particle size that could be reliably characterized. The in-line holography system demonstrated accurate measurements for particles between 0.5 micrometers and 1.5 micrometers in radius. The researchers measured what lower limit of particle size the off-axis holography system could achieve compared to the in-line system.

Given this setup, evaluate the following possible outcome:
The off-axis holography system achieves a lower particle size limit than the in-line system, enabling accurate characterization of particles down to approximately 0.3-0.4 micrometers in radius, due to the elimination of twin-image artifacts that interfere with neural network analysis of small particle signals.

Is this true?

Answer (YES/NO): NO